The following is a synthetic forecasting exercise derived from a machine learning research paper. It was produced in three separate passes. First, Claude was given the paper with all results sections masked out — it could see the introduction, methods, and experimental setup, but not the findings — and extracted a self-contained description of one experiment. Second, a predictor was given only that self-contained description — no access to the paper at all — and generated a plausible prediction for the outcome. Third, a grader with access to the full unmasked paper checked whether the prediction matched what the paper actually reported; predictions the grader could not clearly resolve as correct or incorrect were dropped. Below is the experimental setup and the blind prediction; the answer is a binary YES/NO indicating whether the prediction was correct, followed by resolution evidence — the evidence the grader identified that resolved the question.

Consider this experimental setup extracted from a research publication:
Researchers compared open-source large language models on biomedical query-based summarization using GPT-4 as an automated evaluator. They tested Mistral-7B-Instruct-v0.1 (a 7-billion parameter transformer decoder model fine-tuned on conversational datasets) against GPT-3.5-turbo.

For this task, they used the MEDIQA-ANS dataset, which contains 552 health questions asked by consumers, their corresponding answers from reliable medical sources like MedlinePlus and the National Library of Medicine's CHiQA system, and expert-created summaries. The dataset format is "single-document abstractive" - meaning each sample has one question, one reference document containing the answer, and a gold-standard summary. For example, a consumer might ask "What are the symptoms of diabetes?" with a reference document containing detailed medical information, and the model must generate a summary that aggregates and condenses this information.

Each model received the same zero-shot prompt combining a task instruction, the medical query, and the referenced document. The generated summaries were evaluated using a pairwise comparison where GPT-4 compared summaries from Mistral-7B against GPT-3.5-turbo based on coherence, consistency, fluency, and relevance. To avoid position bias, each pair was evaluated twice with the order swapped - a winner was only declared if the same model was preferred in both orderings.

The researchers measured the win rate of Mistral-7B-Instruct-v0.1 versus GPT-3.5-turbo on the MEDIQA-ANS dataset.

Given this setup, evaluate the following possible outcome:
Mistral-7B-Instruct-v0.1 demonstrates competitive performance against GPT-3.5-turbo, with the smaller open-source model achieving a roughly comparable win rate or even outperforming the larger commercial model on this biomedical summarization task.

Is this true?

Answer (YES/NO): YES